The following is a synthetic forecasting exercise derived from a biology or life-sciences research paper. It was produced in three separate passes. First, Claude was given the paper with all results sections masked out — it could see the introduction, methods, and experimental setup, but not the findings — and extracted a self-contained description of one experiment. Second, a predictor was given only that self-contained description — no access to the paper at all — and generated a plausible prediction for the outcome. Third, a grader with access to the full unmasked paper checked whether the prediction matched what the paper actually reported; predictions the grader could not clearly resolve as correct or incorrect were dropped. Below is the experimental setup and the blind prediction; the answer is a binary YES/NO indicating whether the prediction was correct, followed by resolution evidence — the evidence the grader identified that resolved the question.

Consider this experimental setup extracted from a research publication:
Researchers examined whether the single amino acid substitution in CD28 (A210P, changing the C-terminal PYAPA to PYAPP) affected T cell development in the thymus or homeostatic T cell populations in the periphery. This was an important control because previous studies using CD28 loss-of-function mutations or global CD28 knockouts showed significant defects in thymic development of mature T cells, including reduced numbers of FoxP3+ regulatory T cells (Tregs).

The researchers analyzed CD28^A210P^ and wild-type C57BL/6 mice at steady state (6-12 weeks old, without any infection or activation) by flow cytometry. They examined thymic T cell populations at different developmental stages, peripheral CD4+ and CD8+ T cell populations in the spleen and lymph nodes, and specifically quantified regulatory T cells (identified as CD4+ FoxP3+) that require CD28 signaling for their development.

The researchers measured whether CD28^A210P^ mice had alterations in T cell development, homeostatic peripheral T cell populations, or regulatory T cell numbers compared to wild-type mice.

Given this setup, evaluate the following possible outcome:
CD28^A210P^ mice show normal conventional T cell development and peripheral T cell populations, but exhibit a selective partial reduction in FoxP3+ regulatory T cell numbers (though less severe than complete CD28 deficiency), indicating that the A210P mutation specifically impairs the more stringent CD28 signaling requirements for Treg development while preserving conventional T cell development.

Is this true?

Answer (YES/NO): NO